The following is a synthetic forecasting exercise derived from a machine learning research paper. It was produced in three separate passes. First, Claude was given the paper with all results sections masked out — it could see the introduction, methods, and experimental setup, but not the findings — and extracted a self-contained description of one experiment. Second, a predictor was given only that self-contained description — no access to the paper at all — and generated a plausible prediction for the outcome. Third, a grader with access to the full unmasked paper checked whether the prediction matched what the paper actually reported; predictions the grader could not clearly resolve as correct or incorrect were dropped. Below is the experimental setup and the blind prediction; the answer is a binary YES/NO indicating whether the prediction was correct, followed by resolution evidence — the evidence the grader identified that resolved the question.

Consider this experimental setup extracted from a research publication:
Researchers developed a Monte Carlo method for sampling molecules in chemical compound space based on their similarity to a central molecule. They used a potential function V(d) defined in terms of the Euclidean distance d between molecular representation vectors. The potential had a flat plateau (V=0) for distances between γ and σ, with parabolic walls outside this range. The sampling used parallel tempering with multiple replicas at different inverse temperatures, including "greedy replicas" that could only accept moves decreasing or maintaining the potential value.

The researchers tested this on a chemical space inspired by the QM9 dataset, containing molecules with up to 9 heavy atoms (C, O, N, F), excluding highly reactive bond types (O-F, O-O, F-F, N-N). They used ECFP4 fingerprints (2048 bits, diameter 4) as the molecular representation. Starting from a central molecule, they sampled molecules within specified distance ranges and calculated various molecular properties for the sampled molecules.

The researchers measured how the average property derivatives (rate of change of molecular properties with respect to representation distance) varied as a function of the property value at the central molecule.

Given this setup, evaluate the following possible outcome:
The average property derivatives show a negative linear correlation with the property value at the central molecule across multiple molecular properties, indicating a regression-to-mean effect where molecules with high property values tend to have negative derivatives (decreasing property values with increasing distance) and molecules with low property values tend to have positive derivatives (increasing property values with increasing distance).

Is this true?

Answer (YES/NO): YES